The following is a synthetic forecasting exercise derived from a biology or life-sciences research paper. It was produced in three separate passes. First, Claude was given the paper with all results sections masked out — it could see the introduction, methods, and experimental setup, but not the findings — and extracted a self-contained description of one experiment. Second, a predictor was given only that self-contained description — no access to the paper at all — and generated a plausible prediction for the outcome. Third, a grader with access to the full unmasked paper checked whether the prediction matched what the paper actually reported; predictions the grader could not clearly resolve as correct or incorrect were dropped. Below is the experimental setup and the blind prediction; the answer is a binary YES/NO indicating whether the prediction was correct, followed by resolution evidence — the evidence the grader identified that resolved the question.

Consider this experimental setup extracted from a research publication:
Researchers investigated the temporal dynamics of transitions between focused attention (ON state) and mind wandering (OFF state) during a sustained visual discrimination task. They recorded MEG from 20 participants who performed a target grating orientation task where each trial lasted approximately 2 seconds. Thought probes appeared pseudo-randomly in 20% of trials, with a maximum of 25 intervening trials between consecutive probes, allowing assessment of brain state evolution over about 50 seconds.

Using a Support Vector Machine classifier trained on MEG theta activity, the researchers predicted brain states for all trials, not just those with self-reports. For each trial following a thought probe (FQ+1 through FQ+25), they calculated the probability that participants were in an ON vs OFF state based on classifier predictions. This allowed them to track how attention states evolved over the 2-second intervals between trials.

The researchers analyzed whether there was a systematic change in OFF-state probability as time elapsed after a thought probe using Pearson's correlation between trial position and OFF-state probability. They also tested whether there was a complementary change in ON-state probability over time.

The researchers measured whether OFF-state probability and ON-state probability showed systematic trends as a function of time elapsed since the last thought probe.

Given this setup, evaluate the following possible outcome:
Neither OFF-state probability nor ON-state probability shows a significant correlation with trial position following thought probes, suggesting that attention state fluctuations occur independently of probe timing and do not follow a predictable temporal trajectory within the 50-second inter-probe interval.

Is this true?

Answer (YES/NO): NO